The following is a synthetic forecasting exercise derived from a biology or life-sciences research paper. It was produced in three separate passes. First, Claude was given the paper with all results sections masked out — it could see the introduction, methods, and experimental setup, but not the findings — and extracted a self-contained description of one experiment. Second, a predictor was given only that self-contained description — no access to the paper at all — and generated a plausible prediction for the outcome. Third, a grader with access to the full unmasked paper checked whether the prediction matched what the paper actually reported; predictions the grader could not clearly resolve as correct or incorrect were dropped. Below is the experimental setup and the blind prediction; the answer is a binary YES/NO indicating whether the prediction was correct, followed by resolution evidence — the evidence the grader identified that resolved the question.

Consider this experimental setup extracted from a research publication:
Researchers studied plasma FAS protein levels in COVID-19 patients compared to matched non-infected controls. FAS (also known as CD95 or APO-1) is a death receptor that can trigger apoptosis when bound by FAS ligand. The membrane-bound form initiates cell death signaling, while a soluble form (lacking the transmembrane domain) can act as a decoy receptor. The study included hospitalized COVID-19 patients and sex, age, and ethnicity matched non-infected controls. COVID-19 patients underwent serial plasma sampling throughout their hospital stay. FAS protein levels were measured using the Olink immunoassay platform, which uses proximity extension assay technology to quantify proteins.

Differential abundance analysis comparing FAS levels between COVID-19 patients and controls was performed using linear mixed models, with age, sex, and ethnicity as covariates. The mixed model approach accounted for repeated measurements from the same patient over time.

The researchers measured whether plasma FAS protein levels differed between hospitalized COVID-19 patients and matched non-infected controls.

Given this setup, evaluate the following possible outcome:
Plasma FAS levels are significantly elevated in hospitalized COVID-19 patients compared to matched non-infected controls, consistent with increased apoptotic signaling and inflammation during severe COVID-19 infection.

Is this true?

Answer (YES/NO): NO